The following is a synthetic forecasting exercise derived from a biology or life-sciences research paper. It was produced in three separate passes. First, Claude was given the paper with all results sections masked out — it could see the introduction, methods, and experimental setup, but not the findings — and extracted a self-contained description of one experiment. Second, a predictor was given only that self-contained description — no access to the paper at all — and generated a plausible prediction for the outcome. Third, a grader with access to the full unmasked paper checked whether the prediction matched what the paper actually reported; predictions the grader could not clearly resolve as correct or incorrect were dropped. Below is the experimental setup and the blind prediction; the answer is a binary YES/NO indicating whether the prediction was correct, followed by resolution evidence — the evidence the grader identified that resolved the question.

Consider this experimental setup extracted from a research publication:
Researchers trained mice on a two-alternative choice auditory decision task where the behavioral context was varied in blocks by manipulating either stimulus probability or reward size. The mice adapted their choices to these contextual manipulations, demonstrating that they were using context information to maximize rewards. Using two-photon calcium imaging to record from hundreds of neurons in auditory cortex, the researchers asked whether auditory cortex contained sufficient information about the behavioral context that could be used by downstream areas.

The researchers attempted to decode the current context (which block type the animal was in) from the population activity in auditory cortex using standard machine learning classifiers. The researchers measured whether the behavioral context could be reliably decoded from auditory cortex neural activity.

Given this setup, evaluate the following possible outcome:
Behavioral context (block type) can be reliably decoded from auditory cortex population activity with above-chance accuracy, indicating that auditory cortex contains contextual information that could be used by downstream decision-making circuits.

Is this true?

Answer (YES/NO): NO